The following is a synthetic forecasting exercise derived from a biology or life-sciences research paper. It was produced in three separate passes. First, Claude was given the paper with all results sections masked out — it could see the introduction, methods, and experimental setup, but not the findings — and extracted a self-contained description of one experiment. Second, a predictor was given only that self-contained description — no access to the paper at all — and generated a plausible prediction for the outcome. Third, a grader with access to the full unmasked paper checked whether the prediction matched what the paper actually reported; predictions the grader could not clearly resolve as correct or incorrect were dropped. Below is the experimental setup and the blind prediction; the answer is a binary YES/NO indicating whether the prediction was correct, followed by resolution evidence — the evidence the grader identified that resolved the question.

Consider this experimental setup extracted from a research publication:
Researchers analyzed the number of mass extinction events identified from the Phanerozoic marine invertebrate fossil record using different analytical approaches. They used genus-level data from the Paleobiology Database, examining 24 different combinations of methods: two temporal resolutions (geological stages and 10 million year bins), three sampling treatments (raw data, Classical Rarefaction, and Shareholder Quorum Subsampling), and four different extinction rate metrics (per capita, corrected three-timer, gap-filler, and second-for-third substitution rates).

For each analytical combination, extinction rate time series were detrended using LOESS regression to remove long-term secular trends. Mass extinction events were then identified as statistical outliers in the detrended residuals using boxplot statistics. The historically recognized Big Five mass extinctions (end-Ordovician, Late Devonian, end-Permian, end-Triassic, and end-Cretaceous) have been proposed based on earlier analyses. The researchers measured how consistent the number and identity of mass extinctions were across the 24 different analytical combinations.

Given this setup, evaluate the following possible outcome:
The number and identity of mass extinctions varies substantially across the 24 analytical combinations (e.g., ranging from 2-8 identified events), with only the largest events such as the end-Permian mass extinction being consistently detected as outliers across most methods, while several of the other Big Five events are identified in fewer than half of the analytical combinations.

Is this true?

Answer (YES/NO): YES